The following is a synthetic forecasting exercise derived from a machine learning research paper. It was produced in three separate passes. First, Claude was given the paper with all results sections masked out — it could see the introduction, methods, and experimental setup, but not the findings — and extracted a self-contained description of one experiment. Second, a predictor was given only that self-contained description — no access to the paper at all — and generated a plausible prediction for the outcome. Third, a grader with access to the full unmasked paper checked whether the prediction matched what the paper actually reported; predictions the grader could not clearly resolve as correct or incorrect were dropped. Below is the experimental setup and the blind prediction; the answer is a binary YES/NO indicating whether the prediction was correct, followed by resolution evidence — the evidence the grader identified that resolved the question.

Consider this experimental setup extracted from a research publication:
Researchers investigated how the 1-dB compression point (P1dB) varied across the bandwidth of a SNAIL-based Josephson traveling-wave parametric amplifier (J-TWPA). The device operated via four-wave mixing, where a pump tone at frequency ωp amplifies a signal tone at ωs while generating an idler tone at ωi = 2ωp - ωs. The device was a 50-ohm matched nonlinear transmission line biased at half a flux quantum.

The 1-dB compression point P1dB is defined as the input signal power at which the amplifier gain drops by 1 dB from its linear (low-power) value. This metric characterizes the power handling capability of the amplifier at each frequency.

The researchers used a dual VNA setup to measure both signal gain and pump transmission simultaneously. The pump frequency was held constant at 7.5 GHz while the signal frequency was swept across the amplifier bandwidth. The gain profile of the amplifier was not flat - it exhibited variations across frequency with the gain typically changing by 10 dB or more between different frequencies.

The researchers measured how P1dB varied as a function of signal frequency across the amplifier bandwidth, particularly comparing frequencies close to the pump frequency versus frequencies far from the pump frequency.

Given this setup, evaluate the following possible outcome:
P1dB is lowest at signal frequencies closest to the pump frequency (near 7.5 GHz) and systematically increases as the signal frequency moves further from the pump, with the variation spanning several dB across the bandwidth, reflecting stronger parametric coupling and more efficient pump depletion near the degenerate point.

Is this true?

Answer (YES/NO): NO